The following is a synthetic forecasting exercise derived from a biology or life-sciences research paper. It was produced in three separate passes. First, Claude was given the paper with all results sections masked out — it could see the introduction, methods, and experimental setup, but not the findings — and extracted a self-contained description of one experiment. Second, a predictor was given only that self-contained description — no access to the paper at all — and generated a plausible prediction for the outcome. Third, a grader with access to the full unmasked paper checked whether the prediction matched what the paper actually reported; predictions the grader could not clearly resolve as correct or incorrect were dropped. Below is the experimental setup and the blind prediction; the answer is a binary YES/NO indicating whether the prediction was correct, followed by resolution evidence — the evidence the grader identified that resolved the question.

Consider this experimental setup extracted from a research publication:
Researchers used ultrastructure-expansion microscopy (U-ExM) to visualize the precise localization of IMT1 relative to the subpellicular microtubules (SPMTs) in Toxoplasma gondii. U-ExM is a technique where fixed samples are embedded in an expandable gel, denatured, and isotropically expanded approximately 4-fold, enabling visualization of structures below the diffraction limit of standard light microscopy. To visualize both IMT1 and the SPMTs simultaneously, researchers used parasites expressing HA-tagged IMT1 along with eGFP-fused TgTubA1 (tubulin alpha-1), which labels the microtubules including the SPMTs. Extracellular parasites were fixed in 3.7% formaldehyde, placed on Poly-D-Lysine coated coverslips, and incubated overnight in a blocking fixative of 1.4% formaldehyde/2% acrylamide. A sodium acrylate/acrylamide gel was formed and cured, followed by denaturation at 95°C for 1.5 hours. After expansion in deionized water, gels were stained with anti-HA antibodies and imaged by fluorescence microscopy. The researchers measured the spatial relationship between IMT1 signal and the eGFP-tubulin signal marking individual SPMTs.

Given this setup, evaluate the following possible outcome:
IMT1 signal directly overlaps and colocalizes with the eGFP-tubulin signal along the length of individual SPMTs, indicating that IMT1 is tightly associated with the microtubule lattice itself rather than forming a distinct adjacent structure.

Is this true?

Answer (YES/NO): NO